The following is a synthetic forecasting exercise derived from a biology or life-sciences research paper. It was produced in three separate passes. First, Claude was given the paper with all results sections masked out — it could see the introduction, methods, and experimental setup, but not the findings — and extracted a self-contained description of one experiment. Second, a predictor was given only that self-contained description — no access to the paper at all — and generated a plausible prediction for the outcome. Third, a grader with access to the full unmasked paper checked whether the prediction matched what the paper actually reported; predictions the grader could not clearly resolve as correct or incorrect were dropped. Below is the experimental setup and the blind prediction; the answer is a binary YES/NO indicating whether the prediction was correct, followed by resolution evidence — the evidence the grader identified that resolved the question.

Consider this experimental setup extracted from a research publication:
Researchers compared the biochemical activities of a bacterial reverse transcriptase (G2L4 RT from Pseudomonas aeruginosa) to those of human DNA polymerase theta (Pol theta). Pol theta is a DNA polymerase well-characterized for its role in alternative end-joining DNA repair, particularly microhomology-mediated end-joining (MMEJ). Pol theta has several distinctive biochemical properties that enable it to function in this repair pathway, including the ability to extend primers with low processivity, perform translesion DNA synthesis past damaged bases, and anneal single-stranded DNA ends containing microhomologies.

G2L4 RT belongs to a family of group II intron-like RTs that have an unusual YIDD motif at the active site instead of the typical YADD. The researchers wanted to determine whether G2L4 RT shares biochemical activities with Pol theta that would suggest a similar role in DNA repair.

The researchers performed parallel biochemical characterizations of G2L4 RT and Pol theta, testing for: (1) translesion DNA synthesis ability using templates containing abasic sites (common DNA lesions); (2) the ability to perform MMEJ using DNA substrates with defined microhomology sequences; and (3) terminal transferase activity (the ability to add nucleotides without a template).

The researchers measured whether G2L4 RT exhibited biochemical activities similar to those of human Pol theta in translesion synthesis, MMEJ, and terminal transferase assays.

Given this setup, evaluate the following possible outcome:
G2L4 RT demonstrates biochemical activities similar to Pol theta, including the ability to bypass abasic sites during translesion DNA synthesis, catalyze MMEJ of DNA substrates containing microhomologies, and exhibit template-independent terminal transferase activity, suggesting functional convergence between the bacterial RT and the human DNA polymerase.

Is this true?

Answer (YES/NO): YES